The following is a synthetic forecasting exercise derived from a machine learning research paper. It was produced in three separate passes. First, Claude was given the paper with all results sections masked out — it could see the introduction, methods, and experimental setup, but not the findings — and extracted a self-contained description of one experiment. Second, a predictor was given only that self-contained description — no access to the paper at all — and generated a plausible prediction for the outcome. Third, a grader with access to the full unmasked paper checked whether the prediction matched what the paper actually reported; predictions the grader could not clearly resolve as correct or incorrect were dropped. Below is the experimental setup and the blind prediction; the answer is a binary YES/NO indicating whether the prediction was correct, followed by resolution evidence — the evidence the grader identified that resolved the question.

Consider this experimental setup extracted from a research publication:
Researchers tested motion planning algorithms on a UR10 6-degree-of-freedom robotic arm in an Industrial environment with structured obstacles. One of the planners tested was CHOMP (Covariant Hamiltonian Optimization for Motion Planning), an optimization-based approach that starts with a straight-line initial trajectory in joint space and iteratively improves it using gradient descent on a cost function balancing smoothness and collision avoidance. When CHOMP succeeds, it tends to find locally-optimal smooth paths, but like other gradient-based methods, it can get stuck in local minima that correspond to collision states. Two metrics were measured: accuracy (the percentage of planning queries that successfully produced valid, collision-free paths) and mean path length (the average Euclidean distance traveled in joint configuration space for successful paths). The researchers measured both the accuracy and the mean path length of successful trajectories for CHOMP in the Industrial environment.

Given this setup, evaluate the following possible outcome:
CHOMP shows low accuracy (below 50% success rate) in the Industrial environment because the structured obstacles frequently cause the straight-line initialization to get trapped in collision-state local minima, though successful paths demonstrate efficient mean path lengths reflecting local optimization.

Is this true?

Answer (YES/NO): YES